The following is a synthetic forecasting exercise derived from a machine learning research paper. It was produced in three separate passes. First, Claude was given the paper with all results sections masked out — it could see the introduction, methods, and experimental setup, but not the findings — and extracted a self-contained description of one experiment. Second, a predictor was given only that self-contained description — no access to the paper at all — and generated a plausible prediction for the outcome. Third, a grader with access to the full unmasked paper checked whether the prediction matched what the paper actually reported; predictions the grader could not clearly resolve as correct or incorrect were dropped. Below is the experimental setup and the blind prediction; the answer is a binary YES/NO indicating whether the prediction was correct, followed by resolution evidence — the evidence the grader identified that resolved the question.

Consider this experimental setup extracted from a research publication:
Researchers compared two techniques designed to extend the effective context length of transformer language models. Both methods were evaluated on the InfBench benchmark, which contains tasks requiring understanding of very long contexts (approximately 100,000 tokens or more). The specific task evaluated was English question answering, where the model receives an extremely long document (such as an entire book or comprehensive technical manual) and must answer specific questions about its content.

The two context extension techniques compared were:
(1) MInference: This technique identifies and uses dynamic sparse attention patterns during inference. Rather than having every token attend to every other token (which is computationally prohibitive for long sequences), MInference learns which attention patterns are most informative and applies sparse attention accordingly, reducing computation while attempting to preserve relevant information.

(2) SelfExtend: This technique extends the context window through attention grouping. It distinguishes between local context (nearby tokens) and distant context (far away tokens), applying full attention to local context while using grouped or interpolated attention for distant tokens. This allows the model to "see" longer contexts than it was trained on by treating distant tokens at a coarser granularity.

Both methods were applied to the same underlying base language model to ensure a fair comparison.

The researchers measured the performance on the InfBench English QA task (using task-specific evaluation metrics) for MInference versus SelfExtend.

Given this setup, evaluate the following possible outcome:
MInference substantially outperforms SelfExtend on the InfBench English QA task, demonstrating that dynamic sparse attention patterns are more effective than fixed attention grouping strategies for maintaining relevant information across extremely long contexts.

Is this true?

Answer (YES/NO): NO